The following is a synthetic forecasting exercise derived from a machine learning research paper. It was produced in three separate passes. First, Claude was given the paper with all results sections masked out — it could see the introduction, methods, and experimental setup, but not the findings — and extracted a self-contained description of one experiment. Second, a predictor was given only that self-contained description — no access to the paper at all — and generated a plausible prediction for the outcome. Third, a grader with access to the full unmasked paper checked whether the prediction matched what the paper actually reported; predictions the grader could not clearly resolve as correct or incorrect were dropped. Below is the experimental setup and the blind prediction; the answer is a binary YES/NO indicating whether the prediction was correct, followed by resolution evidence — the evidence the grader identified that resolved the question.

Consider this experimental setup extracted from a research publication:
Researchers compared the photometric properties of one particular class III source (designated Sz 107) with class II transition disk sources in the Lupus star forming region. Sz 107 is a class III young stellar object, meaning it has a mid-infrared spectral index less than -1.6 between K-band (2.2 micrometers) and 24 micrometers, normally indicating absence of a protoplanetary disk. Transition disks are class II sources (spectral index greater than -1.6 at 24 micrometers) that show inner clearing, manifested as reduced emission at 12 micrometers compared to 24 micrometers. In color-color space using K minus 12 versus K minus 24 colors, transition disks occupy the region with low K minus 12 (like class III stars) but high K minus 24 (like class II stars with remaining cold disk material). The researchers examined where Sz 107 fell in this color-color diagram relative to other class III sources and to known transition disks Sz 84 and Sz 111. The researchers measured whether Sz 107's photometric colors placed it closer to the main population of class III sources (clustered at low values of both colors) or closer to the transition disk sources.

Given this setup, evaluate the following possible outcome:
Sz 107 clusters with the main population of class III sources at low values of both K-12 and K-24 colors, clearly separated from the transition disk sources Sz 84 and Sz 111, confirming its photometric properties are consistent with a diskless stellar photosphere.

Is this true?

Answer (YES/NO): NO